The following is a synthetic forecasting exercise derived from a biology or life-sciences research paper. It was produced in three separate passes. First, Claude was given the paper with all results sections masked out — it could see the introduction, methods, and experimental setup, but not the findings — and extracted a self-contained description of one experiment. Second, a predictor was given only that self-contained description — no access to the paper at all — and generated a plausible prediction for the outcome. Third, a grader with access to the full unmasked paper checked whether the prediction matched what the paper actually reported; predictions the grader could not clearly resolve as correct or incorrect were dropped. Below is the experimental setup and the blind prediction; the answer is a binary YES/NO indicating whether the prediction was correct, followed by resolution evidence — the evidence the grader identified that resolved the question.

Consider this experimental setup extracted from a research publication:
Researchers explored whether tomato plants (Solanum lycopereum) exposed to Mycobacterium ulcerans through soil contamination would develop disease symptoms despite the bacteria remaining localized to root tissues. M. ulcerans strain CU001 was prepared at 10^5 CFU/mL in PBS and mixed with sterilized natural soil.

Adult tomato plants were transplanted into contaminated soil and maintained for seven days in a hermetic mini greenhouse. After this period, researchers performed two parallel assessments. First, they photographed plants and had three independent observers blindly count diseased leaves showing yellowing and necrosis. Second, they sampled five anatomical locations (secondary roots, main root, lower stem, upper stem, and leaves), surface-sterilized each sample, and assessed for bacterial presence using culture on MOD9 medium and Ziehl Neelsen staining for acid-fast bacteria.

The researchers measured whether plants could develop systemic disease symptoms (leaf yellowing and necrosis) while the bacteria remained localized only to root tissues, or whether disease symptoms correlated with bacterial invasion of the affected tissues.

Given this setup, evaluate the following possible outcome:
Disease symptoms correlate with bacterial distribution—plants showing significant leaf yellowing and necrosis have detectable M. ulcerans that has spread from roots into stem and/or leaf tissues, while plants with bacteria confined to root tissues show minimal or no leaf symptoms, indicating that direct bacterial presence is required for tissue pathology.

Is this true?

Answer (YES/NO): NO